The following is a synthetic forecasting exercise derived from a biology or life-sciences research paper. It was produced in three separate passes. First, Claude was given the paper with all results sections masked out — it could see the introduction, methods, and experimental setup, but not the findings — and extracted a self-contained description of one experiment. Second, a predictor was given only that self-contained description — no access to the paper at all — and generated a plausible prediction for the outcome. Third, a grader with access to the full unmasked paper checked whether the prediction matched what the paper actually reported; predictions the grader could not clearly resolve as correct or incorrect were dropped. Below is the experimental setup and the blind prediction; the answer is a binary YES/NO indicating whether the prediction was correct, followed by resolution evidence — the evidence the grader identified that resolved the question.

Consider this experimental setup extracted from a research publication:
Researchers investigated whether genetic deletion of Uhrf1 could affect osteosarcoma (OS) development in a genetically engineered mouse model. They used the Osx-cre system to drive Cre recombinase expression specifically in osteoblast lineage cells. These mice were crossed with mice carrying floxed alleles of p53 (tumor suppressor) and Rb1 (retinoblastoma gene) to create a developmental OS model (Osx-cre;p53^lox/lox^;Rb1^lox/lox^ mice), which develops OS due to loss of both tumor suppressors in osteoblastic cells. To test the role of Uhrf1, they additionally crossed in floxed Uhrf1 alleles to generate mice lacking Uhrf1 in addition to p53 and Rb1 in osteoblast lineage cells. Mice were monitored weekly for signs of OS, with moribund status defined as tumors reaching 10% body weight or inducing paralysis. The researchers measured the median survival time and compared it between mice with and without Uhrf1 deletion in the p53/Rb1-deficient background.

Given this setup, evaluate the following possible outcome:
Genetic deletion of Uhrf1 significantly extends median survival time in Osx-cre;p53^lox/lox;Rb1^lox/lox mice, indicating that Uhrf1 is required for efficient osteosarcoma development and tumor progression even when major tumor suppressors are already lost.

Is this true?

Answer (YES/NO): YES